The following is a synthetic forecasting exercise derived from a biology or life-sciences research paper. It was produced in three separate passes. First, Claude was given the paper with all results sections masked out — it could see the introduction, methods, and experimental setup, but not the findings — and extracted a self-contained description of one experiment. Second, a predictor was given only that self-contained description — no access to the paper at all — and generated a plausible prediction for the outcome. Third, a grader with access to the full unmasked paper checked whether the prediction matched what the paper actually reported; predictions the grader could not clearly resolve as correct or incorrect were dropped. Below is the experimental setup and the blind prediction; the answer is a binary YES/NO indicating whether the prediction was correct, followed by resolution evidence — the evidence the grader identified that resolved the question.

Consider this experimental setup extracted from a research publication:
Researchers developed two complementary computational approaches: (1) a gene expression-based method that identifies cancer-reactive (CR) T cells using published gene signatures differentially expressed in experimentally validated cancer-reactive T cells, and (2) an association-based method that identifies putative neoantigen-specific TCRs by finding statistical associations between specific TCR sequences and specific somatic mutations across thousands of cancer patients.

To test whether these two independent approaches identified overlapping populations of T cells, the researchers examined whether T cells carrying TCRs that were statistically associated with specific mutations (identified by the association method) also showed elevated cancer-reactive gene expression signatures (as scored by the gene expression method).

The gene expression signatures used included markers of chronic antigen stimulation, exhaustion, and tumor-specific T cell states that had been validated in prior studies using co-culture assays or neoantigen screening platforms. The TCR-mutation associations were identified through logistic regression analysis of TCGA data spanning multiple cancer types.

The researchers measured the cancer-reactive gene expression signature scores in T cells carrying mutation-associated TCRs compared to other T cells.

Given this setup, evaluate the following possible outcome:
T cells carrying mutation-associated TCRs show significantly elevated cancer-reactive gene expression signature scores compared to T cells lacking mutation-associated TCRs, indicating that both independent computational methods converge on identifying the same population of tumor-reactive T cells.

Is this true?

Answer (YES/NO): YES